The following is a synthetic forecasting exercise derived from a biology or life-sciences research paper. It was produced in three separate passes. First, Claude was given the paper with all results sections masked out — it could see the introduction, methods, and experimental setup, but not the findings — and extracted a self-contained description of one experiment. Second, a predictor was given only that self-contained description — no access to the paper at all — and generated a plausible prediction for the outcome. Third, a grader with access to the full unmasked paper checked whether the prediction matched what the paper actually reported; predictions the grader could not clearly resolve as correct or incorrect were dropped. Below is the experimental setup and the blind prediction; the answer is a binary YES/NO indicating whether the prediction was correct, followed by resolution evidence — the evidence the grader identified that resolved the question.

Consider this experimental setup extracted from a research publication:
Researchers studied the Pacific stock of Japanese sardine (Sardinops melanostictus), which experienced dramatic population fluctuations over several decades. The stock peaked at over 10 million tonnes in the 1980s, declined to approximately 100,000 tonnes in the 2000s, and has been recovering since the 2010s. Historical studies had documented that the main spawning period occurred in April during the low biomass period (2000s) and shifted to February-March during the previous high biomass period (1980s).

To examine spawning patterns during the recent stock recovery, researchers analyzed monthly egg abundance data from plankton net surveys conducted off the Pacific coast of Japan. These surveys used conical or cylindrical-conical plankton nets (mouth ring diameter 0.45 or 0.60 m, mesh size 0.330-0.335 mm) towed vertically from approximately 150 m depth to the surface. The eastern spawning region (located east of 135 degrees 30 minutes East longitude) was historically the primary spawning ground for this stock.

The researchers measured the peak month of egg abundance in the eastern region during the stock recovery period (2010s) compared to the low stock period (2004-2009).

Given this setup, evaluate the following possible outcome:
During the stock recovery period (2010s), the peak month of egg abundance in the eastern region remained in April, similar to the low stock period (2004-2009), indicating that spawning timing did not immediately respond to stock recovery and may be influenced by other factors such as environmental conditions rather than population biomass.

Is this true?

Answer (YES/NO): NO